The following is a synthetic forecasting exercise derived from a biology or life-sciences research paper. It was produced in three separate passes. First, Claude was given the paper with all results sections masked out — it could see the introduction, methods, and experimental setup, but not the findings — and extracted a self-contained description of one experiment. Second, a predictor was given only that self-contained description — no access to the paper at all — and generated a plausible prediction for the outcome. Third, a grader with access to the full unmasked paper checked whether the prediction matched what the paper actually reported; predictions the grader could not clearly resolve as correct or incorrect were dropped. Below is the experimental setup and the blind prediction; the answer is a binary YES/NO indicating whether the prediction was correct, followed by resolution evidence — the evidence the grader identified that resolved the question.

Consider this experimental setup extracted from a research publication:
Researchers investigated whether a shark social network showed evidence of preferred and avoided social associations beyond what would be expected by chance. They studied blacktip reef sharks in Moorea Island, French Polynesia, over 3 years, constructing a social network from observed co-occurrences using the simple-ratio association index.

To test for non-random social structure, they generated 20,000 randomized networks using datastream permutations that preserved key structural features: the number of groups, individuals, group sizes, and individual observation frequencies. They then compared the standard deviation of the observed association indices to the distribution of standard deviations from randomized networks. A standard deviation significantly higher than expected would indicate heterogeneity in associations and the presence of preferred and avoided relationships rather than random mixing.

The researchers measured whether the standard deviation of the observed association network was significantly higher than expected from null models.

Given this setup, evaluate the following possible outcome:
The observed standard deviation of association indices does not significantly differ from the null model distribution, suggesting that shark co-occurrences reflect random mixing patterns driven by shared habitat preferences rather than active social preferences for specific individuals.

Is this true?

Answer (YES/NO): NO